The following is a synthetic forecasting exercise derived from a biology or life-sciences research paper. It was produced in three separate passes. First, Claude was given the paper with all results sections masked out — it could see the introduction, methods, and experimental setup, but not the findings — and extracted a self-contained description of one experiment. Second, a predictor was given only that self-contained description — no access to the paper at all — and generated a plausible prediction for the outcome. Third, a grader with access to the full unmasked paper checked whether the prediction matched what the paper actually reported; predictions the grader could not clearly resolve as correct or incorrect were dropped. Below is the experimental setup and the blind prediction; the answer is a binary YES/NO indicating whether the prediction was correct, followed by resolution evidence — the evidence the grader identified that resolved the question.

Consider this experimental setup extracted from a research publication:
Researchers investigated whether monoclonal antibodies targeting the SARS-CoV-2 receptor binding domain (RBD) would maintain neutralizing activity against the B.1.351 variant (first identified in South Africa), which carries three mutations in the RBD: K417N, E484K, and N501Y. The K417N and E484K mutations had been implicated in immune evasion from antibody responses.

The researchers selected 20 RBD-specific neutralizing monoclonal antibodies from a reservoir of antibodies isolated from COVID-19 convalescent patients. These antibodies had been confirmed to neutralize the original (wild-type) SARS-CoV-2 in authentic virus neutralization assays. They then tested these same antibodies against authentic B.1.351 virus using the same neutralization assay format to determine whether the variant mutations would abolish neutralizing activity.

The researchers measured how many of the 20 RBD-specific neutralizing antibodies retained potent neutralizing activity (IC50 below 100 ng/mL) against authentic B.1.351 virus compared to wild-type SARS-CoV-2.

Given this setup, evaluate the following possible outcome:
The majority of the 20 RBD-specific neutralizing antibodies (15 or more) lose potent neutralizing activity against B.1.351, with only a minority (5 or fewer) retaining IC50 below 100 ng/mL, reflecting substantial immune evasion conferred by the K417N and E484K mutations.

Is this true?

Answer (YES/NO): NO